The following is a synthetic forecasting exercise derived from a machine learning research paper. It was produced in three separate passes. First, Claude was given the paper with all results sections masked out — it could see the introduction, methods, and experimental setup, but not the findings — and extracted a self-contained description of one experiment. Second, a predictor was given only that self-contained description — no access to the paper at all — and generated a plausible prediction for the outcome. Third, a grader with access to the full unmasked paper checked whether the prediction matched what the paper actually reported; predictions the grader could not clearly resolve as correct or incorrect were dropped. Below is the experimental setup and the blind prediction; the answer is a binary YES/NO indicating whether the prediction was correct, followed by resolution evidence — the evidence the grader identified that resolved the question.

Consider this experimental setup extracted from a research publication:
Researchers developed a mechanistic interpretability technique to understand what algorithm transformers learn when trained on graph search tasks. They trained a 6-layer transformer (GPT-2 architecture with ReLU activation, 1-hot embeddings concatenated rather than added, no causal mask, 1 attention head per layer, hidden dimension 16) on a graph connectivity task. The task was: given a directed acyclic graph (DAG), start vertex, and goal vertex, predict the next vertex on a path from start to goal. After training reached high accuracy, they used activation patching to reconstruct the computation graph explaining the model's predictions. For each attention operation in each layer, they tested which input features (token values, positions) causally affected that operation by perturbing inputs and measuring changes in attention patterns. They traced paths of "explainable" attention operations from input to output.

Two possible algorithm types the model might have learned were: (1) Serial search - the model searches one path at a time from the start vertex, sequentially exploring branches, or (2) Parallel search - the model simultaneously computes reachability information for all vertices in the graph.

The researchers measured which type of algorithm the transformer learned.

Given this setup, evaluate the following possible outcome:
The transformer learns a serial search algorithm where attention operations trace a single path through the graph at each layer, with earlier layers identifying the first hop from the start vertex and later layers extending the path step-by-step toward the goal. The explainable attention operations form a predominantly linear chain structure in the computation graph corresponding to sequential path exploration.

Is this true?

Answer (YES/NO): NO